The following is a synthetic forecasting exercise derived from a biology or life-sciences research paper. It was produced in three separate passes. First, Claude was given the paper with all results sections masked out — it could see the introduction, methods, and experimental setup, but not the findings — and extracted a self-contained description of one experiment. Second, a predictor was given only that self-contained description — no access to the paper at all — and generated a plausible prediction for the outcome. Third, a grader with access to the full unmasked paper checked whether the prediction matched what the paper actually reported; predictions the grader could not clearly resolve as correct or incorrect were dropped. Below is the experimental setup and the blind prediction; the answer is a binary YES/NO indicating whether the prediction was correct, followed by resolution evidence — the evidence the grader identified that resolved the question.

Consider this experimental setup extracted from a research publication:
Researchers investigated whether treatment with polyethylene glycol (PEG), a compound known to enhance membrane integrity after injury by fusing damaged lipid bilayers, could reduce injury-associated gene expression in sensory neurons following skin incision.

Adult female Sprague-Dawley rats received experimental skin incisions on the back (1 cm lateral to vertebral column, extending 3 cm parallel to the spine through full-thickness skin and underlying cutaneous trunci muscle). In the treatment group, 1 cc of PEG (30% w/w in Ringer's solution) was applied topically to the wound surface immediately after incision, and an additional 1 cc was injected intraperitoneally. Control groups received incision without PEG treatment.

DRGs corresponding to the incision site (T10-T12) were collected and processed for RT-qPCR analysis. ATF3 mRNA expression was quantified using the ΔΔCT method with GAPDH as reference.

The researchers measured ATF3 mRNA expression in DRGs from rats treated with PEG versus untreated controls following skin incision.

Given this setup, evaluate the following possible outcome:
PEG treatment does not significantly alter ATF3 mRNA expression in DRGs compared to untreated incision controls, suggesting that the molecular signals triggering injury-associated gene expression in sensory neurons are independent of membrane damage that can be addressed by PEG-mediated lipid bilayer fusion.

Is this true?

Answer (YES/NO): NO